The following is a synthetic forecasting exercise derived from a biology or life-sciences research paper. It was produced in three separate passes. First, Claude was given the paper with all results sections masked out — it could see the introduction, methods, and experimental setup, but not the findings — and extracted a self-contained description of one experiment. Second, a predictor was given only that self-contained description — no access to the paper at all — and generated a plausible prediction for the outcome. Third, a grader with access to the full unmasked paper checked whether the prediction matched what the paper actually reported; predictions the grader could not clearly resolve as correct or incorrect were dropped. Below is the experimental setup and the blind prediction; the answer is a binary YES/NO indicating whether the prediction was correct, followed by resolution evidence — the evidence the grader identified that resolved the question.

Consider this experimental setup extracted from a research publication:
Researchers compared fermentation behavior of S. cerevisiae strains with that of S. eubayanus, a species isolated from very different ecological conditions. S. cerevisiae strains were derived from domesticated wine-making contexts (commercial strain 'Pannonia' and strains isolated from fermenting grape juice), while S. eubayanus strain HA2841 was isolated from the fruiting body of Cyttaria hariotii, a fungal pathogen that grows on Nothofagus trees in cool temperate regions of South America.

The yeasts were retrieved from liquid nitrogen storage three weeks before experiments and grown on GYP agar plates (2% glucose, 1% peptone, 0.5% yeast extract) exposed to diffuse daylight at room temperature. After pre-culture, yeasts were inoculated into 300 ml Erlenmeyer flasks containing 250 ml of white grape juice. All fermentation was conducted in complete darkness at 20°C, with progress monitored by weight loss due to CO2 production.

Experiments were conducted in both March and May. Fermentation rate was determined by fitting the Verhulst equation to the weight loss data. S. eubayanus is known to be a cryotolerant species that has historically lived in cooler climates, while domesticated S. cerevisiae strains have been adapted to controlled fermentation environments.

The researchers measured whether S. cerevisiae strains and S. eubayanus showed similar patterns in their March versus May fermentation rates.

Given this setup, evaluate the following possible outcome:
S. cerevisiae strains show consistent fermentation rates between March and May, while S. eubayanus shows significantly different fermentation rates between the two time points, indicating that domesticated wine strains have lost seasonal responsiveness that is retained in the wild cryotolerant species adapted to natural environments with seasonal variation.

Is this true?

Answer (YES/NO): NO